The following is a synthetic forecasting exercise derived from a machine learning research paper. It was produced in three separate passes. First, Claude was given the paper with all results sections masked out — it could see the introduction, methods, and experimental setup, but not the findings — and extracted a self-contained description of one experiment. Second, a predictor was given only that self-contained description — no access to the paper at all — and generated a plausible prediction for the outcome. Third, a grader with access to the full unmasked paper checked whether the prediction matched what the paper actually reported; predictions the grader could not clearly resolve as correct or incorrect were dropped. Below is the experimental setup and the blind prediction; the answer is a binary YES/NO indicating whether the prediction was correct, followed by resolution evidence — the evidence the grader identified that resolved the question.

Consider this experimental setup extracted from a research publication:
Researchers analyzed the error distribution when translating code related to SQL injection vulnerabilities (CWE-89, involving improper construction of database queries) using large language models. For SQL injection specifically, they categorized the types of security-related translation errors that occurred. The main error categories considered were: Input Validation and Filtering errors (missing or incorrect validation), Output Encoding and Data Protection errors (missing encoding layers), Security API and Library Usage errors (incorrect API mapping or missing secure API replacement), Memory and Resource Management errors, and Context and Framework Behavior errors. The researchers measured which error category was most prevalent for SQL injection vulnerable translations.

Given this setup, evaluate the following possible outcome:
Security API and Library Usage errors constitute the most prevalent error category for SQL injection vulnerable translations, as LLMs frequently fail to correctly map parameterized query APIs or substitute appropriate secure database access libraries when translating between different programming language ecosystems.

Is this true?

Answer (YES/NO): YES